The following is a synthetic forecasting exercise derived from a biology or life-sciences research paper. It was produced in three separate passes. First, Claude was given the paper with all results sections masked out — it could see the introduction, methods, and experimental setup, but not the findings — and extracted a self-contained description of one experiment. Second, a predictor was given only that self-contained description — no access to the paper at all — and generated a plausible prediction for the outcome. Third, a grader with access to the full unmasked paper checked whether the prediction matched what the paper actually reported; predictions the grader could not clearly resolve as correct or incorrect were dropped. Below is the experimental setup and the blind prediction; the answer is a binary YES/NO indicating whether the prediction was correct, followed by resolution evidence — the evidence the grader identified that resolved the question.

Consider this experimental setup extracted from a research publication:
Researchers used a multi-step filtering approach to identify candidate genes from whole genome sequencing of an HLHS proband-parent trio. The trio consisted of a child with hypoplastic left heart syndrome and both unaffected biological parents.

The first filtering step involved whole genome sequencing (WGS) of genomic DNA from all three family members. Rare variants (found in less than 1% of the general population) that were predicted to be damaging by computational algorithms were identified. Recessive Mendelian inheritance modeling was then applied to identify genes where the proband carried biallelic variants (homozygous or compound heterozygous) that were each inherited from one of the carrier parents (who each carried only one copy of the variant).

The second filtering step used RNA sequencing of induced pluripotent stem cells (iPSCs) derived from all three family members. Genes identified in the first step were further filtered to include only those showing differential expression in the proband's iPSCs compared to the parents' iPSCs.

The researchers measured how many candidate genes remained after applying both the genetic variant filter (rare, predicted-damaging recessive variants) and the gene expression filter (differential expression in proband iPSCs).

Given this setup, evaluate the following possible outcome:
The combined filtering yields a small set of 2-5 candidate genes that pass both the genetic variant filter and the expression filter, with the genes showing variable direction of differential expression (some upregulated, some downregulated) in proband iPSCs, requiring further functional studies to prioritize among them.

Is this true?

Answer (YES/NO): NO